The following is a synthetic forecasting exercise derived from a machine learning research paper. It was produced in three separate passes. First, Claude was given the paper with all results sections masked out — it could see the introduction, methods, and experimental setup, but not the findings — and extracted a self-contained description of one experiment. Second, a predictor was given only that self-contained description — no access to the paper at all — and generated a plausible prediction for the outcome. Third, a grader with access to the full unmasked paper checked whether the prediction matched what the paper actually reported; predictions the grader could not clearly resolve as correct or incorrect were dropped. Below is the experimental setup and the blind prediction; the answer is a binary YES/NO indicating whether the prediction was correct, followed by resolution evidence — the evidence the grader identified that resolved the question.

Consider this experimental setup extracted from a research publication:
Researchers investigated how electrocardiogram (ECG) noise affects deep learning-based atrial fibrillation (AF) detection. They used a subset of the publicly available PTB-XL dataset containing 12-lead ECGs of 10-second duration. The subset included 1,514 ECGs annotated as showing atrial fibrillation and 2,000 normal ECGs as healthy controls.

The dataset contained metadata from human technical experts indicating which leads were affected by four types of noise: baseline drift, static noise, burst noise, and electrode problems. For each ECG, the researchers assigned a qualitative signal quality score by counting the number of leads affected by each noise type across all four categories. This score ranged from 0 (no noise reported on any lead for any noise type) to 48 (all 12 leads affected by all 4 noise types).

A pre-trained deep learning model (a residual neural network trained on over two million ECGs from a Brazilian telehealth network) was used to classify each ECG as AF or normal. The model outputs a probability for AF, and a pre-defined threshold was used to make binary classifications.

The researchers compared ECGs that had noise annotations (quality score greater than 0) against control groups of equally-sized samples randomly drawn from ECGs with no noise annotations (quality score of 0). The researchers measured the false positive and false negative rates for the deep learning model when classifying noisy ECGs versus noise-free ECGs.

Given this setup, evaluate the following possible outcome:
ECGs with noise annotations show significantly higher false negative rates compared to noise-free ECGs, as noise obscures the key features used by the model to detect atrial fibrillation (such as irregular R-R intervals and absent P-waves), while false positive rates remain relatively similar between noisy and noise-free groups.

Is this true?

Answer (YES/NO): YES